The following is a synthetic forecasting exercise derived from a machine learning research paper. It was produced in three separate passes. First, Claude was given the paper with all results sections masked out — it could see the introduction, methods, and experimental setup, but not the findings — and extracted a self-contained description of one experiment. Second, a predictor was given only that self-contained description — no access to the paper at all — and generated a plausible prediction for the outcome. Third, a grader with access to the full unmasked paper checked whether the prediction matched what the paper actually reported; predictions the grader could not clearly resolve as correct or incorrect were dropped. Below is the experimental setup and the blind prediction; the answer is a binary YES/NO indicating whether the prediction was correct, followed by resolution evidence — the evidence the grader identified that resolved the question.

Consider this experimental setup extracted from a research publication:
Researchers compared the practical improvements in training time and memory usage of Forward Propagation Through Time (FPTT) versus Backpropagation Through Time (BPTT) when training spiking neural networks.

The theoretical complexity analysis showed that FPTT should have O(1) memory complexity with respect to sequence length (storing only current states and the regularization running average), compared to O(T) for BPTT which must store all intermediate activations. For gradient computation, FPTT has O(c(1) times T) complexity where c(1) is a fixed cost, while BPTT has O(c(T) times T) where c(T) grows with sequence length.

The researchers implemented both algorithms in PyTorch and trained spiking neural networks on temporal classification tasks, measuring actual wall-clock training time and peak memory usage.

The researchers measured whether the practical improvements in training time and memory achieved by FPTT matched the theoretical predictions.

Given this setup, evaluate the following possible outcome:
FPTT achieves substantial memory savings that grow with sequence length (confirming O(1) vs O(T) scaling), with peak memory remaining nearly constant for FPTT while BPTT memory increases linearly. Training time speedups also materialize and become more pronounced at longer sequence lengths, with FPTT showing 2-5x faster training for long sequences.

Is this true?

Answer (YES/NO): NO